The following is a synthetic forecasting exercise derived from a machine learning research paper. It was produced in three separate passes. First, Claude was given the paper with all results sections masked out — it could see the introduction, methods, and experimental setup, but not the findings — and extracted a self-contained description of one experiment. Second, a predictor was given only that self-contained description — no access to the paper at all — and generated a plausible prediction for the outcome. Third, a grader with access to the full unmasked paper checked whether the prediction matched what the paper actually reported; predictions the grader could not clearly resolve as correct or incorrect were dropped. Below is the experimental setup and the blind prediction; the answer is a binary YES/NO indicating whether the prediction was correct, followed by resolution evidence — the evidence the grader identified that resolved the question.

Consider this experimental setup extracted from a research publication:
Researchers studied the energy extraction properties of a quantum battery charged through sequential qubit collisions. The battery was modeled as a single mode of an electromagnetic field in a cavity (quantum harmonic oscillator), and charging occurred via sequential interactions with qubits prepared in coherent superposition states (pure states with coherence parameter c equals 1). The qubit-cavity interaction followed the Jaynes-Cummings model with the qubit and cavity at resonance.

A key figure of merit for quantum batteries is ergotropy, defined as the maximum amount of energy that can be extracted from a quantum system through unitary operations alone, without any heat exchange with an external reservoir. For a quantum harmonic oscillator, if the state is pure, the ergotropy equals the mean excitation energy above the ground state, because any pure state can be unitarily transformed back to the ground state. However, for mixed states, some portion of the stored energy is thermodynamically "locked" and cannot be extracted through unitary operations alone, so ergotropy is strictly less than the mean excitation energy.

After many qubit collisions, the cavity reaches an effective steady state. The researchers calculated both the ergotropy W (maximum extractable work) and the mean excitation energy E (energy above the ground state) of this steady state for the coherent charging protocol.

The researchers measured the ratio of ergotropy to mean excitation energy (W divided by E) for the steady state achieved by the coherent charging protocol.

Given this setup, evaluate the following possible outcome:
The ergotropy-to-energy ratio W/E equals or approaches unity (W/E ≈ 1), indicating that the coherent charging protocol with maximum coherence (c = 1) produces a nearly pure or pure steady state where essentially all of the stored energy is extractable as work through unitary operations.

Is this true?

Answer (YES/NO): YES